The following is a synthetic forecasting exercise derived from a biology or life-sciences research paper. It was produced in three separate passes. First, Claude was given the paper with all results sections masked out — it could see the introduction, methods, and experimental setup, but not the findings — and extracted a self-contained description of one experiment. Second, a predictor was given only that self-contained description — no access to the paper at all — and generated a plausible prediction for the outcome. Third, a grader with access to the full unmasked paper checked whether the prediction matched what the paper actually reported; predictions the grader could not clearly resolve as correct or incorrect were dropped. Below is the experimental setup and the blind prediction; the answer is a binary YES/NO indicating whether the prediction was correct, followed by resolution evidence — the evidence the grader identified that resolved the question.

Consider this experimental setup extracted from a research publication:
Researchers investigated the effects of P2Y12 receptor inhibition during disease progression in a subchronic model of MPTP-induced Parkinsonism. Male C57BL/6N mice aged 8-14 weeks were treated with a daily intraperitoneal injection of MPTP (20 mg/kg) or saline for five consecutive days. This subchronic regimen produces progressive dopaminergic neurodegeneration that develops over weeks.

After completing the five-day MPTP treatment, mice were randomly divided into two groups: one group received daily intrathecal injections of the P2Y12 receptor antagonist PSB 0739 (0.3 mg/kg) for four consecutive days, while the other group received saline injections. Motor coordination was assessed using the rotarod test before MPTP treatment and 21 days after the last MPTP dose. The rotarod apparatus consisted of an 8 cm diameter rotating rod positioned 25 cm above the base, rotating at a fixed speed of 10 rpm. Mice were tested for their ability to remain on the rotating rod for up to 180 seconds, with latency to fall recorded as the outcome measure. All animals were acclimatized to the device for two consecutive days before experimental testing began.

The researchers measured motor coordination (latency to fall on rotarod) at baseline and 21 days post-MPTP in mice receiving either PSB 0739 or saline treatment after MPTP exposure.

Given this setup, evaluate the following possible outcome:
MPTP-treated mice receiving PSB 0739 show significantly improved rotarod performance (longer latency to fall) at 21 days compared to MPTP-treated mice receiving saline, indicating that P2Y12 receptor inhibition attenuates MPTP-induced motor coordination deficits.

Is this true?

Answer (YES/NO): YES